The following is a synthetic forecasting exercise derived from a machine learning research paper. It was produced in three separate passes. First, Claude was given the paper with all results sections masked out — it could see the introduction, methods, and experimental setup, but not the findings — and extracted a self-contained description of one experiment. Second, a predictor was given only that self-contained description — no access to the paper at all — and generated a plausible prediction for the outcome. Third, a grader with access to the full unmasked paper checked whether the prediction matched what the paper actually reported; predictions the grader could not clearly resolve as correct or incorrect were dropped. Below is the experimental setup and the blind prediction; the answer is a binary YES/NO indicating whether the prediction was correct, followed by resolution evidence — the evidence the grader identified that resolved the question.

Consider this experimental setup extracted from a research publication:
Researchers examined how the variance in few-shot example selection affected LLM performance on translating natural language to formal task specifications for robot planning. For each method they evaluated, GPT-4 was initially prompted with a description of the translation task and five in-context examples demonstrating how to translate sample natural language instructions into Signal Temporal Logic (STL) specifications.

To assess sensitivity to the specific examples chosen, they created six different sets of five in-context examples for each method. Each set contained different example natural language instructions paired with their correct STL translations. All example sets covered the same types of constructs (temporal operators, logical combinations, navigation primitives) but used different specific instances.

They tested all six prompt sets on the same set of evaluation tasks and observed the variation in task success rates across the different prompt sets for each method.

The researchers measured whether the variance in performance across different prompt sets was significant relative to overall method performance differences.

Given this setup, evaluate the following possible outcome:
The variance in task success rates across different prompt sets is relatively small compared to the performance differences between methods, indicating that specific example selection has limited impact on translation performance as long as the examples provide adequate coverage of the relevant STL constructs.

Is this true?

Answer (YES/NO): YES